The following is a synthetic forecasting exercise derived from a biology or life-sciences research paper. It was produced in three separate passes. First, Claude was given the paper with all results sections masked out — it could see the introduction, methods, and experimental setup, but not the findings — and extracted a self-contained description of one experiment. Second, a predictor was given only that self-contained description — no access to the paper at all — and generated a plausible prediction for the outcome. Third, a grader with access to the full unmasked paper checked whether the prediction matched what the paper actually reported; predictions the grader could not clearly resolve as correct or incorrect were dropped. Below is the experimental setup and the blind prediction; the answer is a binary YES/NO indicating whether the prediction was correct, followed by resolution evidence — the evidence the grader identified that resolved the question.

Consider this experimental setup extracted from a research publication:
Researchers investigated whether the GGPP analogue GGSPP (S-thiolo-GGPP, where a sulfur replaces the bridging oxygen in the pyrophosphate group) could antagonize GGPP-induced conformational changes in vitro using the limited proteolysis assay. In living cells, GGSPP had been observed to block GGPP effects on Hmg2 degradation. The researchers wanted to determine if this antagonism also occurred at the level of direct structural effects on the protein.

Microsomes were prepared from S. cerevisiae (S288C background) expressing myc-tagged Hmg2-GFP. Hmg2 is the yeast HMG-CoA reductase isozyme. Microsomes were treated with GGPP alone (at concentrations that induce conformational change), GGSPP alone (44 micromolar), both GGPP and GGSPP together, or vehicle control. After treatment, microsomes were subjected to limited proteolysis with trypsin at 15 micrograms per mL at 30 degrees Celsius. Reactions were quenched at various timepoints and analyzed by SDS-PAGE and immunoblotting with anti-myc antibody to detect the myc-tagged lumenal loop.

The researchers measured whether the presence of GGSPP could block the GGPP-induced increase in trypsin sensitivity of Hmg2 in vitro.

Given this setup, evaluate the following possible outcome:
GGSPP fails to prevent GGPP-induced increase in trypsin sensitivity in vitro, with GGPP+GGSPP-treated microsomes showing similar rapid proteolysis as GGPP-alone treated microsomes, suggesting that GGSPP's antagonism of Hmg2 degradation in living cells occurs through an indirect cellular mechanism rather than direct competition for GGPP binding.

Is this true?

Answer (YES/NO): NO